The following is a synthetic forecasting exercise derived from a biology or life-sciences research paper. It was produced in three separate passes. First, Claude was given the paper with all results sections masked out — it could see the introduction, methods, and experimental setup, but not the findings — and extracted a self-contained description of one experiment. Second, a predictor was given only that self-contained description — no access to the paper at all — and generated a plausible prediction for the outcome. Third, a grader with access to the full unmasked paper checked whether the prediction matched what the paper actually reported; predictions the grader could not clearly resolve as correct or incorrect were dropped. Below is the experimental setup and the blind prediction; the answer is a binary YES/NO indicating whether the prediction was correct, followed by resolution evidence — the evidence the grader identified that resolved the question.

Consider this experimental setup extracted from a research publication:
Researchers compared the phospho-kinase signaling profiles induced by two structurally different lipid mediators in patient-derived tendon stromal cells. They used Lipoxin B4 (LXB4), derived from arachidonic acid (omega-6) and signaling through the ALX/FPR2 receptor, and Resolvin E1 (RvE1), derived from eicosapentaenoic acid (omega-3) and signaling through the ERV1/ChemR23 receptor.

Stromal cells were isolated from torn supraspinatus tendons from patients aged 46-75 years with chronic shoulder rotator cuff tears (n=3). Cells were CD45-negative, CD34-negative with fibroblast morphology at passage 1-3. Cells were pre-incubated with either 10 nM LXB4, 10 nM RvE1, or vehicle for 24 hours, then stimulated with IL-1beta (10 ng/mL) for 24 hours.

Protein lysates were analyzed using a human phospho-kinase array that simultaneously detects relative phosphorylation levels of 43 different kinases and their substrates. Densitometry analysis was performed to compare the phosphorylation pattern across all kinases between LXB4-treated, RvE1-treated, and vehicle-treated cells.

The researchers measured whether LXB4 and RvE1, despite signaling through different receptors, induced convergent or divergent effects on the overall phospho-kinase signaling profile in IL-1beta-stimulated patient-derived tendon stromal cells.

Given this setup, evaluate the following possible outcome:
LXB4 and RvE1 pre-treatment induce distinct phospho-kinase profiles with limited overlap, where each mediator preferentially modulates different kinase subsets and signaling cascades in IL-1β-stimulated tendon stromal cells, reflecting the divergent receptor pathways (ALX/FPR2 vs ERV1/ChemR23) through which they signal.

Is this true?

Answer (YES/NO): NO